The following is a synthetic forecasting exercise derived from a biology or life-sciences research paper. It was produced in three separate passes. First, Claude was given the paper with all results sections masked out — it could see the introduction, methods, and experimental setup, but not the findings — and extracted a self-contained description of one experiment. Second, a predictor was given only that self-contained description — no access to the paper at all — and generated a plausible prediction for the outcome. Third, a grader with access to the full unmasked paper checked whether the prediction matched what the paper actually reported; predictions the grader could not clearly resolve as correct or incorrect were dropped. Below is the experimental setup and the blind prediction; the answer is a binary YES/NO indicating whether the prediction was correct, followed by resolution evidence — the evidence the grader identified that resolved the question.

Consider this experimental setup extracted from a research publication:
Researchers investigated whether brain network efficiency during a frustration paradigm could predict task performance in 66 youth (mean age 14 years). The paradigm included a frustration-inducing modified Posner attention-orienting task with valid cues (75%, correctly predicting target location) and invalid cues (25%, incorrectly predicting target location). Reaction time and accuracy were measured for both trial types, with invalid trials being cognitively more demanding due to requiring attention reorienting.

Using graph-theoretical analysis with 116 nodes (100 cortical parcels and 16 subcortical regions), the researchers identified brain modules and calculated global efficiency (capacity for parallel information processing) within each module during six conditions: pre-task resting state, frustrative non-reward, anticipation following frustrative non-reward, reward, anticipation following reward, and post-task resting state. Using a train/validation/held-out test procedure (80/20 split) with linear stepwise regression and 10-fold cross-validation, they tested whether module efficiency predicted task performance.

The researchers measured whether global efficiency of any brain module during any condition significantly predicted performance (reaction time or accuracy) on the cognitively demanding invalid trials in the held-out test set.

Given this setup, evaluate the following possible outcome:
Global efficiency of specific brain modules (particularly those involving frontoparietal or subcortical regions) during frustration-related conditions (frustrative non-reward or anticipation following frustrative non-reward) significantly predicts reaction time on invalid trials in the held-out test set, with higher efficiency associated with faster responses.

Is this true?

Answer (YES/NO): NO